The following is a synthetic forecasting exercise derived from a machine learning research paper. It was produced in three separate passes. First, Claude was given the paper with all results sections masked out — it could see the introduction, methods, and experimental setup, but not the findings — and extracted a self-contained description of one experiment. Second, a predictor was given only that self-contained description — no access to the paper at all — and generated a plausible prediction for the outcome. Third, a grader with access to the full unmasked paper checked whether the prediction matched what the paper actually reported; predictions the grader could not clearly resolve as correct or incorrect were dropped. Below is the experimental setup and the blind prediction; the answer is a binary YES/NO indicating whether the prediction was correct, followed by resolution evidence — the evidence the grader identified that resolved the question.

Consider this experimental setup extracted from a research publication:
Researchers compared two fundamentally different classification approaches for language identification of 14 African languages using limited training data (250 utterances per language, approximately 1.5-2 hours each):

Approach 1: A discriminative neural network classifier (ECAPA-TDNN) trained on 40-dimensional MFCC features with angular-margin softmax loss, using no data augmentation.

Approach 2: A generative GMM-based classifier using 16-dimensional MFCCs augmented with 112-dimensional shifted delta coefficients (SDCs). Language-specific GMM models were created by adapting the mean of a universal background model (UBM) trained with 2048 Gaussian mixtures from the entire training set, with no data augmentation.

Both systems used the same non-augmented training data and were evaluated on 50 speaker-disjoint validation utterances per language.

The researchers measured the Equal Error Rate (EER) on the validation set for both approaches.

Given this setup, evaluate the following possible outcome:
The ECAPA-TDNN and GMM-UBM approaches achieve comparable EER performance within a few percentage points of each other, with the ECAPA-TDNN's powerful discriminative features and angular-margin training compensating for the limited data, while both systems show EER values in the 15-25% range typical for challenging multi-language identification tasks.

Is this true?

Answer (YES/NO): NO